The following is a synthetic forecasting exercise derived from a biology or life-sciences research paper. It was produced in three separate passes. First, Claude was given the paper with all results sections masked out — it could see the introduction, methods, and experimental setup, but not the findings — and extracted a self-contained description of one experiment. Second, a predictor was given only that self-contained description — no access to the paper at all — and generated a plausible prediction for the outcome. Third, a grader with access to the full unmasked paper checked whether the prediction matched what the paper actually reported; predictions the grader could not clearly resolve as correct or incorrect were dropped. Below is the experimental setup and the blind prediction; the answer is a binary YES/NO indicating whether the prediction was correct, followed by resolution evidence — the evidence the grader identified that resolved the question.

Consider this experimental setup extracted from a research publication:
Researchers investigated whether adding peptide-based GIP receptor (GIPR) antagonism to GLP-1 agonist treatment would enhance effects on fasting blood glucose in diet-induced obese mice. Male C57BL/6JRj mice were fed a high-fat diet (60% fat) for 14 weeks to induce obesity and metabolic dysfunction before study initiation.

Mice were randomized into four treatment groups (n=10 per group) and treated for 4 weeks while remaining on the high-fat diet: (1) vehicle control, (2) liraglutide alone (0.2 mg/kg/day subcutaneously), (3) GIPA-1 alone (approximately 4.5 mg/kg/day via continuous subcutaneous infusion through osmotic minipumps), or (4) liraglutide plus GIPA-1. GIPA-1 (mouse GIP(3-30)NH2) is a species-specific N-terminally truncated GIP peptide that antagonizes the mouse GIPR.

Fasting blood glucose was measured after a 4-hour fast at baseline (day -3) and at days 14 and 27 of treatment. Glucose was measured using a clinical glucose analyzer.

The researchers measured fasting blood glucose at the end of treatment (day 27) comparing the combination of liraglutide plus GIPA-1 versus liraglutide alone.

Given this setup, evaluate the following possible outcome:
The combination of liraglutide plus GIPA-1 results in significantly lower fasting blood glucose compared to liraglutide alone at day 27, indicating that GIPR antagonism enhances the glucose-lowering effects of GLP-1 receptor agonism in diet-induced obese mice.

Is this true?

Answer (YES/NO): NO